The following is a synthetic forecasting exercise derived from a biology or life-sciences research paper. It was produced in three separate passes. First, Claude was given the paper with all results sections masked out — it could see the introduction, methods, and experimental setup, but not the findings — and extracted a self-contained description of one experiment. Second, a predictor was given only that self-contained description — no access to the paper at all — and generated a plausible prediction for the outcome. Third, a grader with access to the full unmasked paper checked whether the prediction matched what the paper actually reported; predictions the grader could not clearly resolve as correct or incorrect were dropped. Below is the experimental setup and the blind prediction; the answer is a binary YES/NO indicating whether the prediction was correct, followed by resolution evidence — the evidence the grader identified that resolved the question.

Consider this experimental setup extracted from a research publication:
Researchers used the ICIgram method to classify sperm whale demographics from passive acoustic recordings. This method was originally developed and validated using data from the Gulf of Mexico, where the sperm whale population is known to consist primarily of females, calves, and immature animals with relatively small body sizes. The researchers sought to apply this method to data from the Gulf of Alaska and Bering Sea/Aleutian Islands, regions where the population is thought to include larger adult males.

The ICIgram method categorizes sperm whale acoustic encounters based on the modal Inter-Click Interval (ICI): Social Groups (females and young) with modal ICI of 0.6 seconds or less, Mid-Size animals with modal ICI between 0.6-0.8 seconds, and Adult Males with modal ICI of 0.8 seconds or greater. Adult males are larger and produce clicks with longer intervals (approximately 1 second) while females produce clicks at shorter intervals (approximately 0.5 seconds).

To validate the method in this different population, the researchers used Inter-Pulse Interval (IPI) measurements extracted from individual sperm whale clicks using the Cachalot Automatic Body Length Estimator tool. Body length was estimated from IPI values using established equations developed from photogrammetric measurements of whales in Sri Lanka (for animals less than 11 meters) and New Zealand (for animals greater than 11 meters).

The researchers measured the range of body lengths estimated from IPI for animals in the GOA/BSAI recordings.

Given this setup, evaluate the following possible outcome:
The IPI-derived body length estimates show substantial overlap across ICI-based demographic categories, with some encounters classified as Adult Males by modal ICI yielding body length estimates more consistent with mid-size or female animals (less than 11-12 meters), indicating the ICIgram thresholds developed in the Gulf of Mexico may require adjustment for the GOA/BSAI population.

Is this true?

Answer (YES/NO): NO